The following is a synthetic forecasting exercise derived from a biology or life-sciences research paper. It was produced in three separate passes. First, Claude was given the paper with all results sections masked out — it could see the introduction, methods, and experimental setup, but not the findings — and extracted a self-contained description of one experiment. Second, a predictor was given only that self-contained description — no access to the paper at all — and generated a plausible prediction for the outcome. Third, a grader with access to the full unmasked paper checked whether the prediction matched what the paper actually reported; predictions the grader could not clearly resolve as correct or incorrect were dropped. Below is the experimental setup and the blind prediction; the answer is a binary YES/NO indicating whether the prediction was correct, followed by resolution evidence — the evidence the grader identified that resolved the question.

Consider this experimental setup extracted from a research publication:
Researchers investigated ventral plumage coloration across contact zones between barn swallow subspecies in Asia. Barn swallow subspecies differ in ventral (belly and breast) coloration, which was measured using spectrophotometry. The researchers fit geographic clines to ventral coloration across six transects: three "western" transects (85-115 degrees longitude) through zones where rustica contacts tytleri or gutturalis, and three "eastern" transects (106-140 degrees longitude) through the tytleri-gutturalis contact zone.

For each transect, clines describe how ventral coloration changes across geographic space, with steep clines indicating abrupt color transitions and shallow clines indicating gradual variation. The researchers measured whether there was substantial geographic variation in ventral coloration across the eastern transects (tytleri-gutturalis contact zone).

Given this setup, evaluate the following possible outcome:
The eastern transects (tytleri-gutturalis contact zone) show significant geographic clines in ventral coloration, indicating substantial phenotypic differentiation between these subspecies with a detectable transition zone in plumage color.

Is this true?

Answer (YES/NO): NO